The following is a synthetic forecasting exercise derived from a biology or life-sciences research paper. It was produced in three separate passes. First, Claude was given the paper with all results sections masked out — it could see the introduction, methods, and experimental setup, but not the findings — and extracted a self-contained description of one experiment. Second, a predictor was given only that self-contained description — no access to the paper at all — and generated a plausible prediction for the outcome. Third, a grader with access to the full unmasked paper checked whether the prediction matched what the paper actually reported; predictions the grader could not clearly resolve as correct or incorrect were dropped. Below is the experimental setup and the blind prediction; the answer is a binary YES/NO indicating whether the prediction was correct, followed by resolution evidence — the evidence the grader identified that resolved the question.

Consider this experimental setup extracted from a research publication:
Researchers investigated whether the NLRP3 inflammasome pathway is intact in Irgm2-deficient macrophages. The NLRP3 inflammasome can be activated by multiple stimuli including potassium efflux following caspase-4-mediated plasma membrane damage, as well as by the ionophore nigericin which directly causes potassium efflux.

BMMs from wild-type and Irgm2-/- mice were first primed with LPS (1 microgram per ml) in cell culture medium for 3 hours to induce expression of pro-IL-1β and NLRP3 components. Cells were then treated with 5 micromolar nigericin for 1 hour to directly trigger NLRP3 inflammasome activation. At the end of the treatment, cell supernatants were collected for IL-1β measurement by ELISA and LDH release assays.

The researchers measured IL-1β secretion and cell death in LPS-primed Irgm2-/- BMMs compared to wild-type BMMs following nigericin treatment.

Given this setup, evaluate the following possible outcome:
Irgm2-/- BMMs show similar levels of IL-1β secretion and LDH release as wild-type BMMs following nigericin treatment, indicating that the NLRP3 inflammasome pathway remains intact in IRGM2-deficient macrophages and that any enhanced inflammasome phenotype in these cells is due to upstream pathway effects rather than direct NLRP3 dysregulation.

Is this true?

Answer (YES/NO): YES